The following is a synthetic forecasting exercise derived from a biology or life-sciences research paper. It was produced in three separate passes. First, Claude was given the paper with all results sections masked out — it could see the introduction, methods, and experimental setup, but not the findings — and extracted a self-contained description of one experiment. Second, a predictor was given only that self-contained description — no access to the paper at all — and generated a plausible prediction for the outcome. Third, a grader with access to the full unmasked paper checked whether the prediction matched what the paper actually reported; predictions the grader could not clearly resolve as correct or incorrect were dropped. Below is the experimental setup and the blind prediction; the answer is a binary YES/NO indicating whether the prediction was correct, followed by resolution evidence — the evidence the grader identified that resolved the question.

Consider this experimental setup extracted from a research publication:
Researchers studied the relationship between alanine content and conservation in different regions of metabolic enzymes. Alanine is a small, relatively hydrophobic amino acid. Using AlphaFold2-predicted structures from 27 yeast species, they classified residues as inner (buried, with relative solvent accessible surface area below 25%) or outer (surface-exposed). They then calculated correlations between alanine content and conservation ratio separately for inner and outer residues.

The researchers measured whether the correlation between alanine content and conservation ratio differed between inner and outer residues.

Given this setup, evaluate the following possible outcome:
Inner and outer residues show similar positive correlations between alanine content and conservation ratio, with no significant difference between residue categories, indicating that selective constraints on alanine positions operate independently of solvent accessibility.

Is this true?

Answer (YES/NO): NO